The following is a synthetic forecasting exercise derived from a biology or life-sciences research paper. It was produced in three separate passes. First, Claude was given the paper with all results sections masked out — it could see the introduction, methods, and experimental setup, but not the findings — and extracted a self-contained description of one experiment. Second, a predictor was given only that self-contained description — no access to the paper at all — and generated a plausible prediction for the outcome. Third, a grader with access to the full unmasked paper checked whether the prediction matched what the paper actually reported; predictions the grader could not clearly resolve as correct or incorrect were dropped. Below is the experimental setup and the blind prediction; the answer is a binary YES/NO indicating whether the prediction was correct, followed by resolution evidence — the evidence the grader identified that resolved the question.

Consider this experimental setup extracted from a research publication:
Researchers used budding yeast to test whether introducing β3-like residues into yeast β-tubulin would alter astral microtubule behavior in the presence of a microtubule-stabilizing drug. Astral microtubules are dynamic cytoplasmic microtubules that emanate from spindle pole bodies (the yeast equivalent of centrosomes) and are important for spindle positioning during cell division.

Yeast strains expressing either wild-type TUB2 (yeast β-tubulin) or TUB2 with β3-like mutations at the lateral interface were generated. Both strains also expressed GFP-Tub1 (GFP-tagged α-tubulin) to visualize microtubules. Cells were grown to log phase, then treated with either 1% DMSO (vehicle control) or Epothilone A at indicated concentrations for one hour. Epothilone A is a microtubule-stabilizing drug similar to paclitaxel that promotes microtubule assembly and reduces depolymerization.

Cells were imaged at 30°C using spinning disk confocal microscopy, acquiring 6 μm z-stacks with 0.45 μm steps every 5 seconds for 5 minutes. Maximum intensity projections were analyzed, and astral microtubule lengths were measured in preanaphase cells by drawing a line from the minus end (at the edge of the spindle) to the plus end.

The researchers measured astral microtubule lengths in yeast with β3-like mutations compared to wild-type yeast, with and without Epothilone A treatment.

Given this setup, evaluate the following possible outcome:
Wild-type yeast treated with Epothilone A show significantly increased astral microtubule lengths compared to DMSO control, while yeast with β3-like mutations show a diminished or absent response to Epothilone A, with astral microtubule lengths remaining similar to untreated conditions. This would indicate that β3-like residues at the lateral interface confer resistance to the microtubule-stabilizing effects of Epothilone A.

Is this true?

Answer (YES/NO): YES